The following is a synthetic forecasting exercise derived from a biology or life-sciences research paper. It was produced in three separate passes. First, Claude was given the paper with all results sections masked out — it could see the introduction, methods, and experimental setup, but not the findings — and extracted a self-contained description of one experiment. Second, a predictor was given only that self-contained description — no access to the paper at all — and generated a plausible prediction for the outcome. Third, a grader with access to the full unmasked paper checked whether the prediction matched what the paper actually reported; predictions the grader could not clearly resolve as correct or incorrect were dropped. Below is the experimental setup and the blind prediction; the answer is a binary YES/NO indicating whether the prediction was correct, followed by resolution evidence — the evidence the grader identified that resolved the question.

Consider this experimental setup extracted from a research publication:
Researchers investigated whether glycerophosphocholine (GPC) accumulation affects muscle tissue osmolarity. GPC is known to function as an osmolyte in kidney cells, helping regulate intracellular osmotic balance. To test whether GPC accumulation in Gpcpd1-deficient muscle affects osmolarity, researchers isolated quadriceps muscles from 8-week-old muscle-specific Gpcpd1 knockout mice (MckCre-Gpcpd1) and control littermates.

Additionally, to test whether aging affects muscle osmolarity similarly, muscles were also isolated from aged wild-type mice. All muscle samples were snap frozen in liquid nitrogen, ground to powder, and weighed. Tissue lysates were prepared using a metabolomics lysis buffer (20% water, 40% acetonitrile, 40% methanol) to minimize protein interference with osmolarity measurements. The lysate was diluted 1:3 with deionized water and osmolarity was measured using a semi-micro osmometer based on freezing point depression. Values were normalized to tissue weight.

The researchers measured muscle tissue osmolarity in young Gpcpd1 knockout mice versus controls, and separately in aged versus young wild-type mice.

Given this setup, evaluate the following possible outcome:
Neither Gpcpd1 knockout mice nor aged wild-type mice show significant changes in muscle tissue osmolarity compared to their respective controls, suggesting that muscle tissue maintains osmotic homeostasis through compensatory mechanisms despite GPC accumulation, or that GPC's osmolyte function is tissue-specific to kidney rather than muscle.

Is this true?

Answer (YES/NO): NO